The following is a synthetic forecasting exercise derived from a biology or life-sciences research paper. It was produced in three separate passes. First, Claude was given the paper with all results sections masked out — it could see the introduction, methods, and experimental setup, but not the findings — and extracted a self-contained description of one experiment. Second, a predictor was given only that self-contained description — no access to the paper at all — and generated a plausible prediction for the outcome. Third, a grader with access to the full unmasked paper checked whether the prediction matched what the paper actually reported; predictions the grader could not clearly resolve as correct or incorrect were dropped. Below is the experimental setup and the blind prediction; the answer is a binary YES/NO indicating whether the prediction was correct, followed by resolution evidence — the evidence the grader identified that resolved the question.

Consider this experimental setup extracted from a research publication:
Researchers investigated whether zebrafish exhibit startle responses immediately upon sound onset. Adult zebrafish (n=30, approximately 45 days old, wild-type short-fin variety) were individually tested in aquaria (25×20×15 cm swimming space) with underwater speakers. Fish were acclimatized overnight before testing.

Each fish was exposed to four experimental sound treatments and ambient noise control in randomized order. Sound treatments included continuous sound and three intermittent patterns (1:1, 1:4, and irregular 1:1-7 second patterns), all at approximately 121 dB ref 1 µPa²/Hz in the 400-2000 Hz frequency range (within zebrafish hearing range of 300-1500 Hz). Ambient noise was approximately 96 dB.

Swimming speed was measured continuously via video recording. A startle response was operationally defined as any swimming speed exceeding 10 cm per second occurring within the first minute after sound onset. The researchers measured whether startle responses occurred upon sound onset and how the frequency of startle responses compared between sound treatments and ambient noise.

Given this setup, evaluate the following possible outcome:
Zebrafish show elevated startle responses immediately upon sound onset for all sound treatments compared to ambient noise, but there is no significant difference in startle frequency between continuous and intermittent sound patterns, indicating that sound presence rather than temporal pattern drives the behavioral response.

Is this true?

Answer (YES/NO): YES